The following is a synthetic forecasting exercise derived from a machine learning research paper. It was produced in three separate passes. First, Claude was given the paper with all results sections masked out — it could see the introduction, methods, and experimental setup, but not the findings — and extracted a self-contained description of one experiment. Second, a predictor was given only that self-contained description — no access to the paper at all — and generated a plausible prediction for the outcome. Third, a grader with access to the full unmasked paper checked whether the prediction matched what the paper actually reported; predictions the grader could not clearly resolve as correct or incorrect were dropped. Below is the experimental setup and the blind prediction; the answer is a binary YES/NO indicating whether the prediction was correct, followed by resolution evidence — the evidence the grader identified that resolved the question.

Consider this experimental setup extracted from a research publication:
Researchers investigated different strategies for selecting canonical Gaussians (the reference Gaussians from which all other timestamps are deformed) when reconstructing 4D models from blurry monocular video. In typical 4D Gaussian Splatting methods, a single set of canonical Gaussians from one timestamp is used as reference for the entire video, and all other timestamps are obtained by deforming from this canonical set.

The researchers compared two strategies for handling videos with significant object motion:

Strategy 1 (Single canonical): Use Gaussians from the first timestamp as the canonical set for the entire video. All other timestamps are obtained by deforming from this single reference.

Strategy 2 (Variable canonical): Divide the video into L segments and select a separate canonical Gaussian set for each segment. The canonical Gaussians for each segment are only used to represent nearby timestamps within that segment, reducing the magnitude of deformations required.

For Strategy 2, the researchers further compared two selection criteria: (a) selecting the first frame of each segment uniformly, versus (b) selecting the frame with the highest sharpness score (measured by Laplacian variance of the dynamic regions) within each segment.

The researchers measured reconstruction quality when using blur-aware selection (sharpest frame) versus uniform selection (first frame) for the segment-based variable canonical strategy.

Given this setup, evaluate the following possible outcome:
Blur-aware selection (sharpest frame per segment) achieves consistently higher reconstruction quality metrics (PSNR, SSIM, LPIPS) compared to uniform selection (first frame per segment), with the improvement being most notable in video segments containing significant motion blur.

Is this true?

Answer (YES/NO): NO